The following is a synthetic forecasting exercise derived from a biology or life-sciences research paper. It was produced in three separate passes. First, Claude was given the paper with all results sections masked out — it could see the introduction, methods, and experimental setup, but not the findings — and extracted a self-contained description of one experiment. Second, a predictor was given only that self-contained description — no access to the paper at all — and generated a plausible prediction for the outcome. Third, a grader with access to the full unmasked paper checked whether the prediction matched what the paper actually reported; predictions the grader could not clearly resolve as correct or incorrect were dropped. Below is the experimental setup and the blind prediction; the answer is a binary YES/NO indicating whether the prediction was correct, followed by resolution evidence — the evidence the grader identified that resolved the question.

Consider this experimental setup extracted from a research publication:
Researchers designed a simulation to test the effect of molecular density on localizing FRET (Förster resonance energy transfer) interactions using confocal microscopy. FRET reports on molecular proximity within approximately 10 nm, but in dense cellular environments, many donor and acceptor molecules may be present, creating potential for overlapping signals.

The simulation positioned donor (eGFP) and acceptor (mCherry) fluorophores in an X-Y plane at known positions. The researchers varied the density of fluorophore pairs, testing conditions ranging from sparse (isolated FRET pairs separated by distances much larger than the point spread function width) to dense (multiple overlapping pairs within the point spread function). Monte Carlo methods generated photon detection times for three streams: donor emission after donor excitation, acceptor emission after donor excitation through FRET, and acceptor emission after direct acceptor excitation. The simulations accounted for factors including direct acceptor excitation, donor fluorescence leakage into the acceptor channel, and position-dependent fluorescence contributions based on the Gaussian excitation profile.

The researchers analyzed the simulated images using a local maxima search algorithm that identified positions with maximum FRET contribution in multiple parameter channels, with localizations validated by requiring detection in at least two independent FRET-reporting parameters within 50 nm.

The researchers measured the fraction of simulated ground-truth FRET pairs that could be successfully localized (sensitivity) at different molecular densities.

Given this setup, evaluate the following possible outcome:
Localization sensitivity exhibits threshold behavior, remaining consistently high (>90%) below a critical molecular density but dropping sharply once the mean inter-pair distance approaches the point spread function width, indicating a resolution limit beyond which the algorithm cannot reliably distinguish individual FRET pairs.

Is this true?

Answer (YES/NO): NO